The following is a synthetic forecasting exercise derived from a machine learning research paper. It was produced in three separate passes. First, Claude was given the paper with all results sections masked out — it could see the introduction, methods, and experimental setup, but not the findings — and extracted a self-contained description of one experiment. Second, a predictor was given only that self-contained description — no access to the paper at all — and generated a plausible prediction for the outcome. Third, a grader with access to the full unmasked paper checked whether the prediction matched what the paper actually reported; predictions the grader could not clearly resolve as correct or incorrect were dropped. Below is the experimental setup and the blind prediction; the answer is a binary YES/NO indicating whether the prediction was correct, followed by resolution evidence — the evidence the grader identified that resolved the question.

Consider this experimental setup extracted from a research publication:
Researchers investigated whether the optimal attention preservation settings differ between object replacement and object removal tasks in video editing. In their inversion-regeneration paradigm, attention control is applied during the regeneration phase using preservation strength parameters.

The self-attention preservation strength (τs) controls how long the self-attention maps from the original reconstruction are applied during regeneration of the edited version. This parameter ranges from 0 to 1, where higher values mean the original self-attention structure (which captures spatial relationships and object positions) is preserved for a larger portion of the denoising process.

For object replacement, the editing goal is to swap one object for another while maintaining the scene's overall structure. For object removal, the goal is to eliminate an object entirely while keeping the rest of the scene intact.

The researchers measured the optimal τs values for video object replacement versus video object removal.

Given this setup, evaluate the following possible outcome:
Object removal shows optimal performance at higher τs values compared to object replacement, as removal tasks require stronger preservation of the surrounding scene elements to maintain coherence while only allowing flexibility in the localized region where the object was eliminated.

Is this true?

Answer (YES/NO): YES